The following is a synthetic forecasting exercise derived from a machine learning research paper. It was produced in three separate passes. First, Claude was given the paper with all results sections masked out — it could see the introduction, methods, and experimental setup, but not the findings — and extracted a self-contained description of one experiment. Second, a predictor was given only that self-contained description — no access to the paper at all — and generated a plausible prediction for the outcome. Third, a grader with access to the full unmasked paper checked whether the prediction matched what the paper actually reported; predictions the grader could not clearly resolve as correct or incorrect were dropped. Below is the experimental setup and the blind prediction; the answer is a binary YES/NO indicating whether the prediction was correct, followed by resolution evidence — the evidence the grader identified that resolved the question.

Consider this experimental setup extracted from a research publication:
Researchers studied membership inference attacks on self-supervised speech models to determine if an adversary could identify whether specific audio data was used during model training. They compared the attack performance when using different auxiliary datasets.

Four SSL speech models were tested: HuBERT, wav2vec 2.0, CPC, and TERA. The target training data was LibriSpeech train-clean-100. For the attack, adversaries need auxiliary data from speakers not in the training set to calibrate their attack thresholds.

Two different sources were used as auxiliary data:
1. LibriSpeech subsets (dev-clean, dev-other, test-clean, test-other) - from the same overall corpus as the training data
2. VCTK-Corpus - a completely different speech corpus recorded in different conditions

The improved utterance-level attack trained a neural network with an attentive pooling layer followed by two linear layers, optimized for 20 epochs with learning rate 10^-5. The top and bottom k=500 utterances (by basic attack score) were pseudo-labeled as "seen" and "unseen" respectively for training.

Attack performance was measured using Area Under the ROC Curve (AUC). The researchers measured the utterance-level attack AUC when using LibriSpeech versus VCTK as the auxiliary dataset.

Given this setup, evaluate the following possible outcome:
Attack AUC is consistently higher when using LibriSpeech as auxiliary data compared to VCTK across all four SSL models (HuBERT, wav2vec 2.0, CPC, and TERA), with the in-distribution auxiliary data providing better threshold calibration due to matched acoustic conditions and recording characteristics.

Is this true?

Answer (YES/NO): NO